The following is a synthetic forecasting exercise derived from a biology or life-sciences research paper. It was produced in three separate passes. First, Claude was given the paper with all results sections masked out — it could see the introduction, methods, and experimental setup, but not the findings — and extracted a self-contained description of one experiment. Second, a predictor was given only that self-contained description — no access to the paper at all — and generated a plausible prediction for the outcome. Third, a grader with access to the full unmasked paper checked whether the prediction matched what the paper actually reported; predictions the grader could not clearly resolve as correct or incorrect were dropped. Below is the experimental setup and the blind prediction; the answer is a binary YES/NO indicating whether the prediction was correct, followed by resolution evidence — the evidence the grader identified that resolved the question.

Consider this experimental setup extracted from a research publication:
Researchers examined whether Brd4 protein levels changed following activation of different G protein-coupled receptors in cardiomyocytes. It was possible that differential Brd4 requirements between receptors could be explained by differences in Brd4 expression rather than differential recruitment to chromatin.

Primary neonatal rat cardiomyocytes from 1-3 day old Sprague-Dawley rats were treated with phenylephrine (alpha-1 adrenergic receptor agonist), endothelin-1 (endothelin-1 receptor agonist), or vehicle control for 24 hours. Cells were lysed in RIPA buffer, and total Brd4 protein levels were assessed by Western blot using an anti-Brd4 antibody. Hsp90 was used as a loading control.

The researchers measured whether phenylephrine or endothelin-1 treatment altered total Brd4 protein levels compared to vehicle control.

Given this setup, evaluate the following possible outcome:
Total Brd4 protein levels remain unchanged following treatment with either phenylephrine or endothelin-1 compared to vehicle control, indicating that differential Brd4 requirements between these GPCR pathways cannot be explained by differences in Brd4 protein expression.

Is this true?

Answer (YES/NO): NO